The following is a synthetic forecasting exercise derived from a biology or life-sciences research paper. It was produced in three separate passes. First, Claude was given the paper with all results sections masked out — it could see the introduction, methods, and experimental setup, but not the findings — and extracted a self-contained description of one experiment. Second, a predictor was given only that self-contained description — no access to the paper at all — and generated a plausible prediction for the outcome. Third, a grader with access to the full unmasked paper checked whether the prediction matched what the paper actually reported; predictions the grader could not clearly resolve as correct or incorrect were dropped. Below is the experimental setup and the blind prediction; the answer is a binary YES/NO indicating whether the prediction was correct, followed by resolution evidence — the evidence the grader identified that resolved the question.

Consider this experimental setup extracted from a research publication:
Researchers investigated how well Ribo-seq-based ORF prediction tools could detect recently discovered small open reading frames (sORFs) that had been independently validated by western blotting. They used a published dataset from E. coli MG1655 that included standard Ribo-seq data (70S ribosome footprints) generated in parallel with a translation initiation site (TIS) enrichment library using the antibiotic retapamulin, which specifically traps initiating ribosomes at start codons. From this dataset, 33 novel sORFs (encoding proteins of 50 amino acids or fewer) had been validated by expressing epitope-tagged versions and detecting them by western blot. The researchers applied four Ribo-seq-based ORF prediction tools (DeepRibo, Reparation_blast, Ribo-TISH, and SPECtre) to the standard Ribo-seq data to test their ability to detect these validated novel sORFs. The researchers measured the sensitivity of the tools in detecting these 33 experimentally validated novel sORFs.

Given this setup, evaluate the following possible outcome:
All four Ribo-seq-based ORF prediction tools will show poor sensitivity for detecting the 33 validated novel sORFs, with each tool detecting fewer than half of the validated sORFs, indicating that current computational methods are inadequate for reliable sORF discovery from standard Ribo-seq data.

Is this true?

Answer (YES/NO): NO